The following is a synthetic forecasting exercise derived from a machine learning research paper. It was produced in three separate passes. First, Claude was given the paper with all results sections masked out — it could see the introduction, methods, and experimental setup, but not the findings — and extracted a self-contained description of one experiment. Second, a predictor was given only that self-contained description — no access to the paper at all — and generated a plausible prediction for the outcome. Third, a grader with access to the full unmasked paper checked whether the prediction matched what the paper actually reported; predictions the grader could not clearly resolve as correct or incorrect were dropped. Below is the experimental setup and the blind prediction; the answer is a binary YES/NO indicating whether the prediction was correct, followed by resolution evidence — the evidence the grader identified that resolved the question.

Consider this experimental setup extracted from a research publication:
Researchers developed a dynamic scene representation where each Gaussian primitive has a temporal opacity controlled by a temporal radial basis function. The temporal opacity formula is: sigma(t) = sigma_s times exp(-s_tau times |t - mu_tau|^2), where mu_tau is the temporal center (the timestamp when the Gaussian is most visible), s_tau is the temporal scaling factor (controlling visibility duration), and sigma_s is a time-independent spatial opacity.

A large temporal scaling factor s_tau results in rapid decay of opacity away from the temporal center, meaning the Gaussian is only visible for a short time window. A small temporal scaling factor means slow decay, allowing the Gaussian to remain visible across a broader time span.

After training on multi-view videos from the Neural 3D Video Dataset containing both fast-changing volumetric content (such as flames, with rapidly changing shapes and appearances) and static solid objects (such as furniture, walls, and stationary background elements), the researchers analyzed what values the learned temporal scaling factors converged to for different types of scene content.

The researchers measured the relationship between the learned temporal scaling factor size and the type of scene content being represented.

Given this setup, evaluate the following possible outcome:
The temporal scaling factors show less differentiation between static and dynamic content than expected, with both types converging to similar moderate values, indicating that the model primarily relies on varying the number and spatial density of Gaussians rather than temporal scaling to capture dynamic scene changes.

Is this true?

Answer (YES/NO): NO